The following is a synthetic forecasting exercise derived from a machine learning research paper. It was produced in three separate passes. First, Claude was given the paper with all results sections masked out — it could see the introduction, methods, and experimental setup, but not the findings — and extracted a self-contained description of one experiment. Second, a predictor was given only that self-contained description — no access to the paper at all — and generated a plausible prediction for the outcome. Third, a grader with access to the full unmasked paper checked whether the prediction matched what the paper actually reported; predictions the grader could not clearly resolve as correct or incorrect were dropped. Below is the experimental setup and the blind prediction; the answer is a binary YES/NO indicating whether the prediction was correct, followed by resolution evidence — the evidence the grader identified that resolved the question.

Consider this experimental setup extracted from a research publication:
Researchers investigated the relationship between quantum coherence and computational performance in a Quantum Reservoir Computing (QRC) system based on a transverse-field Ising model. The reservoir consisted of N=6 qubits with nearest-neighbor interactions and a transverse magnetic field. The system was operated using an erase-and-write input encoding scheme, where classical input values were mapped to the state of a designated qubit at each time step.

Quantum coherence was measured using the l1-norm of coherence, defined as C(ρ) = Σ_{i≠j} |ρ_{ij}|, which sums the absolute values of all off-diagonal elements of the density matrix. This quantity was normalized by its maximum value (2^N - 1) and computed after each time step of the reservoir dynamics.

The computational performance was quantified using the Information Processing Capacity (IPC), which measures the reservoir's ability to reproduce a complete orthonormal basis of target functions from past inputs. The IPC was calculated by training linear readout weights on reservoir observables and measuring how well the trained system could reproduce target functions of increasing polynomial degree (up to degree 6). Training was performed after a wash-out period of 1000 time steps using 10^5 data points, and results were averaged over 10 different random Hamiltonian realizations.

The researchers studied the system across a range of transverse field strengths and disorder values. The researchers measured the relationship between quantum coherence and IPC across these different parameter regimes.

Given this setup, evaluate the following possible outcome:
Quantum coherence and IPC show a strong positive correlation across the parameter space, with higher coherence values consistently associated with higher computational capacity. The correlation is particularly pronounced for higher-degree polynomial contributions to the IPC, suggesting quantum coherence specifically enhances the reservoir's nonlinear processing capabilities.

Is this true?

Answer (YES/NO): NO